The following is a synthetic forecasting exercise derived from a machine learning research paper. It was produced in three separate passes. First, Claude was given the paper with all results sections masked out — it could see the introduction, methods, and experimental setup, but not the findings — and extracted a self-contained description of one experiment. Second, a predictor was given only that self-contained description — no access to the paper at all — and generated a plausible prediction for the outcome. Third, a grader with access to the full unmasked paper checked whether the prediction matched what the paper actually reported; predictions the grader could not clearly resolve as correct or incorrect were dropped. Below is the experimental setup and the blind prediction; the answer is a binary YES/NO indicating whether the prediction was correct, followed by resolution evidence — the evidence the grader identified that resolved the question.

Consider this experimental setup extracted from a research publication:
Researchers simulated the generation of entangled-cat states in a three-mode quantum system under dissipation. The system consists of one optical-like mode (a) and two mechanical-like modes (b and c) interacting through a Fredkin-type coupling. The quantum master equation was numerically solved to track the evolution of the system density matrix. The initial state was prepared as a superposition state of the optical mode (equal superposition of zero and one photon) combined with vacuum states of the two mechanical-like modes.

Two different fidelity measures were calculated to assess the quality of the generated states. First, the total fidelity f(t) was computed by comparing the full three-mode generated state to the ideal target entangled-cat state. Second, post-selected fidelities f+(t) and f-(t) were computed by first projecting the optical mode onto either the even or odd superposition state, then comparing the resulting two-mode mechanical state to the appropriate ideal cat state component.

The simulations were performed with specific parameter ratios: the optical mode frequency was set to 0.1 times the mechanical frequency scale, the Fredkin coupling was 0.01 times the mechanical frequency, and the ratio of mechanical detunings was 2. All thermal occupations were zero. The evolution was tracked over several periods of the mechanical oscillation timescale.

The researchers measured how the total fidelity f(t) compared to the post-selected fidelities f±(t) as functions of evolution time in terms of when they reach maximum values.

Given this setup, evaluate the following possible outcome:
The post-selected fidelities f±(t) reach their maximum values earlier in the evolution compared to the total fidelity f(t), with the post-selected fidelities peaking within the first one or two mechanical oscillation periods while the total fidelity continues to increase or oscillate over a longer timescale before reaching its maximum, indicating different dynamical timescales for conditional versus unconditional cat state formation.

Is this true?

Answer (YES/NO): NO